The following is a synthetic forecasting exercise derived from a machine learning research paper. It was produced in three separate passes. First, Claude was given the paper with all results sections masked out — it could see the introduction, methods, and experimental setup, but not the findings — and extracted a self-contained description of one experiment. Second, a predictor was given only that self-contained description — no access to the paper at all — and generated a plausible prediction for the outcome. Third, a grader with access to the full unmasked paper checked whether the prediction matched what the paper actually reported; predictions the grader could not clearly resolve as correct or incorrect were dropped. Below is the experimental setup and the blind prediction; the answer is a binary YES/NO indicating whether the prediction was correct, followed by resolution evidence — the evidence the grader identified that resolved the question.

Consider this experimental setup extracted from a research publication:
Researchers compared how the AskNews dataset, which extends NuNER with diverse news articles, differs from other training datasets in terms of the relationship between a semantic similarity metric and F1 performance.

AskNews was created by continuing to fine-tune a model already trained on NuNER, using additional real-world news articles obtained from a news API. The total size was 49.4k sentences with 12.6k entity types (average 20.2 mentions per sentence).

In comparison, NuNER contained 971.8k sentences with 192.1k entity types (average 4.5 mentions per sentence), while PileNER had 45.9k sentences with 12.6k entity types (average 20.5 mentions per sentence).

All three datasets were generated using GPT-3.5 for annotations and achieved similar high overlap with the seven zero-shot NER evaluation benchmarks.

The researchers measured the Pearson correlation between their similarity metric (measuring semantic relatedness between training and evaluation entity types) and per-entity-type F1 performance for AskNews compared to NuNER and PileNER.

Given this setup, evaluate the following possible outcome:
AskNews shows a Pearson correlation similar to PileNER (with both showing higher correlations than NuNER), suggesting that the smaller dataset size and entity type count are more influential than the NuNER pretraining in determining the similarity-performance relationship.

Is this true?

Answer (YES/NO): NO